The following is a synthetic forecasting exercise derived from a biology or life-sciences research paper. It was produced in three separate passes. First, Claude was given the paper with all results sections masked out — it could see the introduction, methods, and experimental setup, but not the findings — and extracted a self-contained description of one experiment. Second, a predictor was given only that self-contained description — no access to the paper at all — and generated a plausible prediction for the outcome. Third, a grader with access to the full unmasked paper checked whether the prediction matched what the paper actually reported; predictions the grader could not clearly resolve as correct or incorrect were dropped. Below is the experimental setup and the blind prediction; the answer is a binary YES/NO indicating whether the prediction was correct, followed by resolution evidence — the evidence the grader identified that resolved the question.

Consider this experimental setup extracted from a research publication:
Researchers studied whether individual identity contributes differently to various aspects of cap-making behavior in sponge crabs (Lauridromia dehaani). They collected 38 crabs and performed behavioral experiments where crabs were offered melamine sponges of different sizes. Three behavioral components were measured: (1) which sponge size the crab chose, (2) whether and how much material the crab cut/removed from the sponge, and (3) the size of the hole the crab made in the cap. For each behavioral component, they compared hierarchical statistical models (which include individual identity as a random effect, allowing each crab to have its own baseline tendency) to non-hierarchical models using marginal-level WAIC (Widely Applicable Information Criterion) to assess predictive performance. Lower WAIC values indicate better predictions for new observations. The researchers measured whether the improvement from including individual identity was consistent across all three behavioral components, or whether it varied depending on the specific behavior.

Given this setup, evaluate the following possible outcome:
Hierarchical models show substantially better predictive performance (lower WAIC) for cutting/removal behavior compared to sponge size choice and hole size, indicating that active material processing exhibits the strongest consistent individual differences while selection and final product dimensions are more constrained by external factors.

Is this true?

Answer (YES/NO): NO